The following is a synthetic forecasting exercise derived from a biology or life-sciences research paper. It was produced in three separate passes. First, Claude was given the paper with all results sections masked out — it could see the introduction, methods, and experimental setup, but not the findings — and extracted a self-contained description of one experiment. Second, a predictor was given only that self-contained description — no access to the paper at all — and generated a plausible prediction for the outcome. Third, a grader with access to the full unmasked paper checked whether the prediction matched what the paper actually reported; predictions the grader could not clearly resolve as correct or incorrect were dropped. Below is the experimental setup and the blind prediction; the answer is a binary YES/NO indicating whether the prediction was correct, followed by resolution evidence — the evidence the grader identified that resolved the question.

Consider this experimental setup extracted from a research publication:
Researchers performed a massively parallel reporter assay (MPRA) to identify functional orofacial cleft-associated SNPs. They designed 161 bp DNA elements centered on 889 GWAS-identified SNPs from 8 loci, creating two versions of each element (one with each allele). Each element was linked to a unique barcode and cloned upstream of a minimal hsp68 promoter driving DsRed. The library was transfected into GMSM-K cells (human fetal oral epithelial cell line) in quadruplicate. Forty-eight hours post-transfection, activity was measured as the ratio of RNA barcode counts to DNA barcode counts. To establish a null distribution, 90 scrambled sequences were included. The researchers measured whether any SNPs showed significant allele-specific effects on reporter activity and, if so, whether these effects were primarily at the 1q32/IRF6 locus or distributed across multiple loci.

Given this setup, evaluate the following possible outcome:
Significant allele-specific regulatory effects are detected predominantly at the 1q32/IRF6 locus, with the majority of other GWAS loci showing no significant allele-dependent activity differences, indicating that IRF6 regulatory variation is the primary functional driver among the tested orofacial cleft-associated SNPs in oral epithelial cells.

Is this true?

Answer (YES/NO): NO